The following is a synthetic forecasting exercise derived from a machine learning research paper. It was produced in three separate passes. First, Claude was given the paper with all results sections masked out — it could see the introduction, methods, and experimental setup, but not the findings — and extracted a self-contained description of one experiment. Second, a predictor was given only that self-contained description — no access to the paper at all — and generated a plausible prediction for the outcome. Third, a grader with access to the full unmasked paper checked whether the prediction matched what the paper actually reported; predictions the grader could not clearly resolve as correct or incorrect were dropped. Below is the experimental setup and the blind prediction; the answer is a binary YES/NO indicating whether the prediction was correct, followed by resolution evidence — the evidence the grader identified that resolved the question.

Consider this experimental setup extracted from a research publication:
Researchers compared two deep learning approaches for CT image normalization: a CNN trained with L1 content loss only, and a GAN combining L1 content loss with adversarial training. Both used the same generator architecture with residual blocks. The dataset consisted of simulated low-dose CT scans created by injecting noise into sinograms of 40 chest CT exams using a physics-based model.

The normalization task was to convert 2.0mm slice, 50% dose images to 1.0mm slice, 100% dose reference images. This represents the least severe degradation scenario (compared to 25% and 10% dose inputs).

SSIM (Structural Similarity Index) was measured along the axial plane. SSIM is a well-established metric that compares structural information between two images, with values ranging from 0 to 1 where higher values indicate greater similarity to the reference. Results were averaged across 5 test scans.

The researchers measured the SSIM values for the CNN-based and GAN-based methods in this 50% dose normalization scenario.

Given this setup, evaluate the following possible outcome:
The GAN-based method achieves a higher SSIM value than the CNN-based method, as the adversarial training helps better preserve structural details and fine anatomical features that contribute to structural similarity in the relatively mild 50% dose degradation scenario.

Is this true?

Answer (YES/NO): NO